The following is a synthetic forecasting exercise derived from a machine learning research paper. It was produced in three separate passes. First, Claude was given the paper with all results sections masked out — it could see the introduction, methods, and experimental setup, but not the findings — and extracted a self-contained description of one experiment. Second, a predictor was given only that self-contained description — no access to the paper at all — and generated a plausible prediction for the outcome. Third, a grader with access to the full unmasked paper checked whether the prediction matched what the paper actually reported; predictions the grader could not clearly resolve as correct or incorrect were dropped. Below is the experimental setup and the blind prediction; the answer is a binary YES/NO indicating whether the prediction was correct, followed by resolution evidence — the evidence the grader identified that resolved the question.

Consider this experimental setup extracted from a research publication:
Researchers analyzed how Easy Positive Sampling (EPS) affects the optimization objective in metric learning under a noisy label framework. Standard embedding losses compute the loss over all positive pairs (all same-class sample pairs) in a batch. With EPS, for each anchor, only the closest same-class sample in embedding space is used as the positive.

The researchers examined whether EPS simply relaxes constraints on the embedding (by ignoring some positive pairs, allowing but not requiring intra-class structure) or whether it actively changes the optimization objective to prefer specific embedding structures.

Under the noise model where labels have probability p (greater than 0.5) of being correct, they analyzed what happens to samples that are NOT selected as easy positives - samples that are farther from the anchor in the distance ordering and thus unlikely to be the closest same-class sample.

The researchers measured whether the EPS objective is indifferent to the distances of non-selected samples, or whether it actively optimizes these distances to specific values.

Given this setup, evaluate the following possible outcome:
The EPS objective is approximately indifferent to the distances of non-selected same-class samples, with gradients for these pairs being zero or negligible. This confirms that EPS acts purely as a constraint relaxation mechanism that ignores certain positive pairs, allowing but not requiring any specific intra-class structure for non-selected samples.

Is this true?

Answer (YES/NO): NO